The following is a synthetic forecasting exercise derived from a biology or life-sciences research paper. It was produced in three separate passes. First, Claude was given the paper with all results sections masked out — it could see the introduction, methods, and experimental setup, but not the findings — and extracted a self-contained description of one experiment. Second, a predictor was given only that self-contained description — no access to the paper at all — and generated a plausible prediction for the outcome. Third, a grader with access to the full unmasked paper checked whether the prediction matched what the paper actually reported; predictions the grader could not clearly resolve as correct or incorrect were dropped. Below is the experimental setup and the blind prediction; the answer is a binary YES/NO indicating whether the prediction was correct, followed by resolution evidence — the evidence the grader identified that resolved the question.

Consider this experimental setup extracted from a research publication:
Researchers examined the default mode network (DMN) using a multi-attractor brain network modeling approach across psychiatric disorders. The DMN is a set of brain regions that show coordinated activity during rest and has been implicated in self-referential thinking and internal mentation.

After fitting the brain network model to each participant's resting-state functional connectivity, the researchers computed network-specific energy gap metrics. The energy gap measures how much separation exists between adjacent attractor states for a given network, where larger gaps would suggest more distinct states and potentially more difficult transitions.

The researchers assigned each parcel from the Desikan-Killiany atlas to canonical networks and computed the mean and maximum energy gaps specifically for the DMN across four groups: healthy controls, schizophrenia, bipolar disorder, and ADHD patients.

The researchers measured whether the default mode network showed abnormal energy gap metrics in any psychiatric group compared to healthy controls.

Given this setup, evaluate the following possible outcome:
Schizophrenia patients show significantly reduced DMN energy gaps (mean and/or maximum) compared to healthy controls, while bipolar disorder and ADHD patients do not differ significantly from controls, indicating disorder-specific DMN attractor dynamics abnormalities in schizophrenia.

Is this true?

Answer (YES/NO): NO